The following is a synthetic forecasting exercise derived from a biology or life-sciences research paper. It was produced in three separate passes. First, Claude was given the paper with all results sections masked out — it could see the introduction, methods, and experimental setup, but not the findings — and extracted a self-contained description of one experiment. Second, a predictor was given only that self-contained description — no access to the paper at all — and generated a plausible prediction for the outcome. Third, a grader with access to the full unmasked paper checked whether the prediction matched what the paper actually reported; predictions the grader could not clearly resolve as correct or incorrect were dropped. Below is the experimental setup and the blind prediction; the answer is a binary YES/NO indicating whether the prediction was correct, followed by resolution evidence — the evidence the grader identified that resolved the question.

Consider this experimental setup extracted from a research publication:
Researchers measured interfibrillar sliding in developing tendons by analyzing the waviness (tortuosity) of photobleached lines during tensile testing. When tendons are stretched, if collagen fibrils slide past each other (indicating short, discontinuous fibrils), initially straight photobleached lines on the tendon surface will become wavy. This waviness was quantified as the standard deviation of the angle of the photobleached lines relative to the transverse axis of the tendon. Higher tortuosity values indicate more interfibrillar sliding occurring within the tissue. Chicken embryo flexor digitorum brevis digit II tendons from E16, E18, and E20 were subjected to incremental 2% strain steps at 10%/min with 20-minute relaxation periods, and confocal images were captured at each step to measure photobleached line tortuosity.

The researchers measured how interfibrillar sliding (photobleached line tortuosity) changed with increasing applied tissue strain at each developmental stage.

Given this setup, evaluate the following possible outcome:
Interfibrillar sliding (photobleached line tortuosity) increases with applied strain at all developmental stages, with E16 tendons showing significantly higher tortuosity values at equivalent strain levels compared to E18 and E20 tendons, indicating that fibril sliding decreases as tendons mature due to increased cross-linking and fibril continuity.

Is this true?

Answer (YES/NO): NO